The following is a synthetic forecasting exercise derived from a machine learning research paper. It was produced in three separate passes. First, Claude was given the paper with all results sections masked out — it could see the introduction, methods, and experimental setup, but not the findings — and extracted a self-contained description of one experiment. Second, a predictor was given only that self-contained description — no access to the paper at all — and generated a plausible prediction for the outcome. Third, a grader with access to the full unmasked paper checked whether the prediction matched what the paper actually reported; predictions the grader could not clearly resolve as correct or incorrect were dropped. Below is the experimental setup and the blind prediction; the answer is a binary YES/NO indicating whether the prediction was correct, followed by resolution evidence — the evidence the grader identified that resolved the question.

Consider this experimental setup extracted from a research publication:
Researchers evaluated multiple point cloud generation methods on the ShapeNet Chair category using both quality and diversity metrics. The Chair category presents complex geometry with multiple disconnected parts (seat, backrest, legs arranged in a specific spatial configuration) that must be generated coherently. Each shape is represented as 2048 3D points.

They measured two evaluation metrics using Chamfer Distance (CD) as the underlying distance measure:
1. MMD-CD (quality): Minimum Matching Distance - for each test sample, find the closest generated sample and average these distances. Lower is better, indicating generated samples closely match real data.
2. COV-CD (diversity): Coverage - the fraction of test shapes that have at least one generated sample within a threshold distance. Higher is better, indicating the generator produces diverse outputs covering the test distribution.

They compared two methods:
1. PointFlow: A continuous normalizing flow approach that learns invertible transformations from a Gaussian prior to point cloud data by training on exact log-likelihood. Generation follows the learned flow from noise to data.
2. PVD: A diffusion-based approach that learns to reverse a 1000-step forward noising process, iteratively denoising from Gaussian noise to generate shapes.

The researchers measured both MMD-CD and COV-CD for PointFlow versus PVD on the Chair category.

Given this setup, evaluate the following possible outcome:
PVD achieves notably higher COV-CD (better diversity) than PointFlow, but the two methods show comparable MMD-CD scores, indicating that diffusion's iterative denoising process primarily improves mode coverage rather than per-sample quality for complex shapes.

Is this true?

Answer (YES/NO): NO